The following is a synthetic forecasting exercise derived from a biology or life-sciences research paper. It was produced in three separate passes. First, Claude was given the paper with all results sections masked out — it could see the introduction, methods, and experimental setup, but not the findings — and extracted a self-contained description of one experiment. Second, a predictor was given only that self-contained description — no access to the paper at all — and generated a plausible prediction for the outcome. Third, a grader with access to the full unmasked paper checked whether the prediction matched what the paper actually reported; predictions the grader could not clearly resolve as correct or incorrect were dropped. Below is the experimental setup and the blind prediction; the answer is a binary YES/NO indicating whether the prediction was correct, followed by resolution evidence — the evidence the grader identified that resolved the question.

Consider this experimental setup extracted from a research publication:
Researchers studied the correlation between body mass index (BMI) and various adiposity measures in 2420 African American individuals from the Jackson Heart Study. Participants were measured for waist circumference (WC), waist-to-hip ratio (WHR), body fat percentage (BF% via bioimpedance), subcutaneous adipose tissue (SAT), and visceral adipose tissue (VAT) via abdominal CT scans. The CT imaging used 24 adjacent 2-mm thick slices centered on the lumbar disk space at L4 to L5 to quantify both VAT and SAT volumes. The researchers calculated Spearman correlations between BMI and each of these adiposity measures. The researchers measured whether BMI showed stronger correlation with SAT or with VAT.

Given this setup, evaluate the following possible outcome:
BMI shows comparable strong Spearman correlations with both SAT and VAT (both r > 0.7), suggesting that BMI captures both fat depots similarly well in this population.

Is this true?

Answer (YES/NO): NO